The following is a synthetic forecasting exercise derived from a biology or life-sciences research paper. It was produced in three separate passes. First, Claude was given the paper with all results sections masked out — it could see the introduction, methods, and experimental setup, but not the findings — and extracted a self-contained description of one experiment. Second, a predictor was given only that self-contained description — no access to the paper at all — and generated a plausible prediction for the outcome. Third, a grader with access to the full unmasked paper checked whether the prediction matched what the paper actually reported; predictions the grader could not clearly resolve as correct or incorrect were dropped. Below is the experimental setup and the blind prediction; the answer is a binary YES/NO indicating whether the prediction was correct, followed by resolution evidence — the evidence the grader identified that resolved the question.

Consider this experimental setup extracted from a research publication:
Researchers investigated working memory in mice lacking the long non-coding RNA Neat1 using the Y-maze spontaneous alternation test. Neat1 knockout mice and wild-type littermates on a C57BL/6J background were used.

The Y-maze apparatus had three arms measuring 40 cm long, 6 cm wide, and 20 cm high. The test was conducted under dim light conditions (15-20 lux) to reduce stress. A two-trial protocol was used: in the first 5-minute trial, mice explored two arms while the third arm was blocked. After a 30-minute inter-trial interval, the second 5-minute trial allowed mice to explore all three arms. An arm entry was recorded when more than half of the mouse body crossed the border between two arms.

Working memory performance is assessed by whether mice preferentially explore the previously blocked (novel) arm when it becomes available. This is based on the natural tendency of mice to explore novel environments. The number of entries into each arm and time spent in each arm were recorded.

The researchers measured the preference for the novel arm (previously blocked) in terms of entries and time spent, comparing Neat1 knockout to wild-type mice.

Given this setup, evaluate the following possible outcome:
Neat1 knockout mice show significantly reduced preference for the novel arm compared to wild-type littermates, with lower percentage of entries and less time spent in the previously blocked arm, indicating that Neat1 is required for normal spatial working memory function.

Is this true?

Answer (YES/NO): NO